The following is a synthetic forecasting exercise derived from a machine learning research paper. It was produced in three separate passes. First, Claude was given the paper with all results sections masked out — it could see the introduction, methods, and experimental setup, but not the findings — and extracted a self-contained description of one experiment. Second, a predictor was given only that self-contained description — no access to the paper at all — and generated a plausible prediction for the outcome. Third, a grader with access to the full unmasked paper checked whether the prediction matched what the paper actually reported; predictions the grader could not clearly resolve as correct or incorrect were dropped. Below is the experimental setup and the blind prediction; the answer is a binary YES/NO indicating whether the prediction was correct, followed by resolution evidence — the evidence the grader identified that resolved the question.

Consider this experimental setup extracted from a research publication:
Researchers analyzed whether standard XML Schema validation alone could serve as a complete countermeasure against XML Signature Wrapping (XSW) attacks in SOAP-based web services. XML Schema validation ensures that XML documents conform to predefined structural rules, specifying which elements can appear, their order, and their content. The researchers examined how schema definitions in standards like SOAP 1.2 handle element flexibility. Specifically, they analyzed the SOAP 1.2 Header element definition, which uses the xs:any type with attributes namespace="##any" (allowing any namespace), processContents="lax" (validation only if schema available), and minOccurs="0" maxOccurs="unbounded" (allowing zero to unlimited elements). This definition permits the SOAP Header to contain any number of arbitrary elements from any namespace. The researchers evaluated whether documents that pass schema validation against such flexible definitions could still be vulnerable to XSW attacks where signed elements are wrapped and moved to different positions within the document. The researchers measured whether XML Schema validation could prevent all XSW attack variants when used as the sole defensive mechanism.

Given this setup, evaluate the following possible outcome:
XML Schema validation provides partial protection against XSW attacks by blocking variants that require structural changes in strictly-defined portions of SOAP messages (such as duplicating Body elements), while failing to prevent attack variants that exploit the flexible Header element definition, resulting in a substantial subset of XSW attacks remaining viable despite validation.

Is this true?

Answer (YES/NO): YES